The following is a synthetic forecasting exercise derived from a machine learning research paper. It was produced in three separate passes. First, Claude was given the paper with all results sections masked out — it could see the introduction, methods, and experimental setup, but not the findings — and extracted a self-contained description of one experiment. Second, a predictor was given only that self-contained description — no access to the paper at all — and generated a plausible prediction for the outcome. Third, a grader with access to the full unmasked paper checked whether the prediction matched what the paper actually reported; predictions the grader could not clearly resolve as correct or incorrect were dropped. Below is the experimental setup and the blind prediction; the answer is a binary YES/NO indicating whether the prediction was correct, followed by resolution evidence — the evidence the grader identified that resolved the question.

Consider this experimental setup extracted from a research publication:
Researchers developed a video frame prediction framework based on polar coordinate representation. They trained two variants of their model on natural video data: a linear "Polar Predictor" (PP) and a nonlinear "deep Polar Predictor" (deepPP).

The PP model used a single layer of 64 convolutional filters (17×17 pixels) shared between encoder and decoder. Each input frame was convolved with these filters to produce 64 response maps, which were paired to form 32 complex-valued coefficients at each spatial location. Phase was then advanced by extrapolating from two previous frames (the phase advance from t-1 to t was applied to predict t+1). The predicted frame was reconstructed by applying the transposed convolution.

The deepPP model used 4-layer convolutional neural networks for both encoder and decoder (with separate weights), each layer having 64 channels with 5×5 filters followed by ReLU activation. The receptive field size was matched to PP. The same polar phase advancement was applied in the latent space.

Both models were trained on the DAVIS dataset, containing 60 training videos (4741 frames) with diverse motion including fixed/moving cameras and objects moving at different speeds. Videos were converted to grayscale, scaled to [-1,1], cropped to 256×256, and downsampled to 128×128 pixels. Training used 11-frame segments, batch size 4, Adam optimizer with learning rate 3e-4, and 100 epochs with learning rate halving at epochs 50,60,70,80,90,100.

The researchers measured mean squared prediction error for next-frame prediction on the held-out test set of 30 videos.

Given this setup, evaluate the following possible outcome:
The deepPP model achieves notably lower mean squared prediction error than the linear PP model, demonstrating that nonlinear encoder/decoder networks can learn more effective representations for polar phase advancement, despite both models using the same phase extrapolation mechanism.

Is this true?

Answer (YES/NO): YES